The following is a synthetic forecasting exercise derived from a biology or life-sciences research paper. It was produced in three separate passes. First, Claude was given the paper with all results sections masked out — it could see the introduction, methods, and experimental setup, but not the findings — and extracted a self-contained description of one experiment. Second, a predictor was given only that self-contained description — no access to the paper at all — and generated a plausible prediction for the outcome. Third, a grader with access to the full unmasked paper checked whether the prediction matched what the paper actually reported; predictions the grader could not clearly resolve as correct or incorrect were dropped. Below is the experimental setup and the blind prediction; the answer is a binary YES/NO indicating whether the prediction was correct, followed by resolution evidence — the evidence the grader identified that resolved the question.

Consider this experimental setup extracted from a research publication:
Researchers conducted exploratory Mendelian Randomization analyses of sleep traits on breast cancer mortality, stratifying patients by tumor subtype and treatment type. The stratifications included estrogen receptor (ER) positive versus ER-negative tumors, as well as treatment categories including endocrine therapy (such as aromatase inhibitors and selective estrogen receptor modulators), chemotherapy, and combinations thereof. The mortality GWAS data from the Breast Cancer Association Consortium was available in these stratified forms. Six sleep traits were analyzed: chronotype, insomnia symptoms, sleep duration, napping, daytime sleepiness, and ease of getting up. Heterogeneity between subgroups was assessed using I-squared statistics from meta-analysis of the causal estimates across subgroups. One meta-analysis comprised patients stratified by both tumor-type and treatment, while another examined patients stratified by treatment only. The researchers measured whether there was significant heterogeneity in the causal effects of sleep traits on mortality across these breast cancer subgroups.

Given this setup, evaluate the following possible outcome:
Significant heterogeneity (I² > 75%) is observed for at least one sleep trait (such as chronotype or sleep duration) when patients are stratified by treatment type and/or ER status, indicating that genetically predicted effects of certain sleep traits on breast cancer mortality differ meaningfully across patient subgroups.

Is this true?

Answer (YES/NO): NO